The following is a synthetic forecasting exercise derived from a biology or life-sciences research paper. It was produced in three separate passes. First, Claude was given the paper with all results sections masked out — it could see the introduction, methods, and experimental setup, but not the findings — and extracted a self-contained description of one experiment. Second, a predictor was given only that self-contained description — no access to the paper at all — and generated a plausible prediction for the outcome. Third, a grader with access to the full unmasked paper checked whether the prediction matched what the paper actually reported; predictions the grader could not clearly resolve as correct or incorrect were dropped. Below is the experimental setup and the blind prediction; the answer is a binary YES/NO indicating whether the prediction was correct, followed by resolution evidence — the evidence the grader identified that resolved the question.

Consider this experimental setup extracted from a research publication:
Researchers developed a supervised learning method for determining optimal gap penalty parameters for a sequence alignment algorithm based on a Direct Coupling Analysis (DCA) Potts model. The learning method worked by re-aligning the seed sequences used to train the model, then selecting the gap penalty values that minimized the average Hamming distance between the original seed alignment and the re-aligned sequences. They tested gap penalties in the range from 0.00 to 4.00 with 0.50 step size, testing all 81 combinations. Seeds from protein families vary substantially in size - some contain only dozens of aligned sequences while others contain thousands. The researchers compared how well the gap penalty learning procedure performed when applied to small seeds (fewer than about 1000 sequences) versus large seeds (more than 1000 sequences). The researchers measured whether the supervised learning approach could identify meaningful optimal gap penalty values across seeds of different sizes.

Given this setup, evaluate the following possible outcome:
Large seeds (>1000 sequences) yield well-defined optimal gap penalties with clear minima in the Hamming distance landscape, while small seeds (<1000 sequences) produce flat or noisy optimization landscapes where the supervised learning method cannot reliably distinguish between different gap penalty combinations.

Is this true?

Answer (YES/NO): YES